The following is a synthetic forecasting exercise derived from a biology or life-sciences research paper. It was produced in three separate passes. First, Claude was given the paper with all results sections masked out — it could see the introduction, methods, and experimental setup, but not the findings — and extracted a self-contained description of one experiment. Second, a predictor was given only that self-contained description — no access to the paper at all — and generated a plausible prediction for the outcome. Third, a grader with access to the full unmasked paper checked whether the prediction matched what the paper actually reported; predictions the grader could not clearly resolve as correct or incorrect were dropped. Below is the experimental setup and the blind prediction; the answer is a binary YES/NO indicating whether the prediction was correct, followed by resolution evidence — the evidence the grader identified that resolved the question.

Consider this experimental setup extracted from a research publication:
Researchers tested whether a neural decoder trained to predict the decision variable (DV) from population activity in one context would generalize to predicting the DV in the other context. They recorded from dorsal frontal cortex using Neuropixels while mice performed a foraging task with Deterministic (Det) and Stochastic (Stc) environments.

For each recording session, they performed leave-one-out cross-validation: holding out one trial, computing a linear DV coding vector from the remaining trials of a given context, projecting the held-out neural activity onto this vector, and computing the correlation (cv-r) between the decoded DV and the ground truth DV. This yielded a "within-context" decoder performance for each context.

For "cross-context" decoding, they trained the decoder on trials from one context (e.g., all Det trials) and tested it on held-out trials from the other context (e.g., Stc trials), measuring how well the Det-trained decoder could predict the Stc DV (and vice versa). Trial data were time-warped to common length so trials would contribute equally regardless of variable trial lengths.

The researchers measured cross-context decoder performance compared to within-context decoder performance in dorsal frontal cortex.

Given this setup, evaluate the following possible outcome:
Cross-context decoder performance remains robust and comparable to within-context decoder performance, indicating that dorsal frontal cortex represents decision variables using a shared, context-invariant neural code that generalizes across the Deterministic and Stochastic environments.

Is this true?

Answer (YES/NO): NO